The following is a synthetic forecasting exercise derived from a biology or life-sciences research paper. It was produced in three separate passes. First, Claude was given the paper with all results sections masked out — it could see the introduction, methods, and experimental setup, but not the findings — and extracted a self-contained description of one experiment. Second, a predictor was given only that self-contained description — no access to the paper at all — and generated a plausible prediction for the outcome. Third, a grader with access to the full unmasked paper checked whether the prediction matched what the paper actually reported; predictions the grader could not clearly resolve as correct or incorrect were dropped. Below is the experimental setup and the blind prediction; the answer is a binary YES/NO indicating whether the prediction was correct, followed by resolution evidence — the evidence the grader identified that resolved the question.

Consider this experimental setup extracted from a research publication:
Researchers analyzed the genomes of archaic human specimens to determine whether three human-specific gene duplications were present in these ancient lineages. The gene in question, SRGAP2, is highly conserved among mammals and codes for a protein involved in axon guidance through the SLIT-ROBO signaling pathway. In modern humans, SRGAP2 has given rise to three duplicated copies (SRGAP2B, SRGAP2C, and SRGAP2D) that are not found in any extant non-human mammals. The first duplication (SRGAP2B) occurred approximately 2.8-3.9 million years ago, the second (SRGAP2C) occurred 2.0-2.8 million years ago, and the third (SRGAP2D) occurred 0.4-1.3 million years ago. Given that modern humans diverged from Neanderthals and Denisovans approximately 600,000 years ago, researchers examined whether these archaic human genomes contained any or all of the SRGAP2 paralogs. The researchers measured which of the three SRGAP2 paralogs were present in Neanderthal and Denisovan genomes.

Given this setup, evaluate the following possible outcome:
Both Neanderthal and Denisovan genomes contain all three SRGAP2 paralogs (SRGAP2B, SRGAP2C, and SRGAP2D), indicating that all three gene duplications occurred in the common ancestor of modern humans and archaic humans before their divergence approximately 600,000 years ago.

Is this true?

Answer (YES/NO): YES